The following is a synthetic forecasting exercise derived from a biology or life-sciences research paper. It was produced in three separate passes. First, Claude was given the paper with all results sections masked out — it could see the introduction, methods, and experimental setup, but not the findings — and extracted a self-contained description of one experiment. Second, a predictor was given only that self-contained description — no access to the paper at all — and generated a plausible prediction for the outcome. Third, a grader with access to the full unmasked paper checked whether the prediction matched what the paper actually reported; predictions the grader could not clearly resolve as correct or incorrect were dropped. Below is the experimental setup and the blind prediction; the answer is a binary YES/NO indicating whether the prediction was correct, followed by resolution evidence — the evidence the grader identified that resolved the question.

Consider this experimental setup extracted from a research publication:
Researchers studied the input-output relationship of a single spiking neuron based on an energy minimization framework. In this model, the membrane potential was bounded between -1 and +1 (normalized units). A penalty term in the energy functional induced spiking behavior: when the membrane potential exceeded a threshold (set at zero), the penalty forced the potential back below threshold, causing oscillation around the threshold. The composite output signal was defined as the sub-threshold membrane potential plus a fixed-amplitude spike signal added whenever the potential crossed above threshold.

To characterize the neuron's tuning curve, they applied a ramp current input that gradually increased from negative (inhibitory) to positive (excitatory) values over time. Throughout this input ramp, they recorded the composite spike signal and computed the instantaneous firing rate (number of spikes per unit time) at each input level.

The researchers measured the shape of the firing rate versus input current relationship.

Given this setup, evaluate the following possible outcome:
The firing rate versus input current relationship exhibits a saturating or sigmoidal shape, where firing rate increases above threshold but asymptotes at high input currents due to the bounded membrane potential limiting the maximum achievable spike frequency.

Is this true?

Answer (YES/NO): YES